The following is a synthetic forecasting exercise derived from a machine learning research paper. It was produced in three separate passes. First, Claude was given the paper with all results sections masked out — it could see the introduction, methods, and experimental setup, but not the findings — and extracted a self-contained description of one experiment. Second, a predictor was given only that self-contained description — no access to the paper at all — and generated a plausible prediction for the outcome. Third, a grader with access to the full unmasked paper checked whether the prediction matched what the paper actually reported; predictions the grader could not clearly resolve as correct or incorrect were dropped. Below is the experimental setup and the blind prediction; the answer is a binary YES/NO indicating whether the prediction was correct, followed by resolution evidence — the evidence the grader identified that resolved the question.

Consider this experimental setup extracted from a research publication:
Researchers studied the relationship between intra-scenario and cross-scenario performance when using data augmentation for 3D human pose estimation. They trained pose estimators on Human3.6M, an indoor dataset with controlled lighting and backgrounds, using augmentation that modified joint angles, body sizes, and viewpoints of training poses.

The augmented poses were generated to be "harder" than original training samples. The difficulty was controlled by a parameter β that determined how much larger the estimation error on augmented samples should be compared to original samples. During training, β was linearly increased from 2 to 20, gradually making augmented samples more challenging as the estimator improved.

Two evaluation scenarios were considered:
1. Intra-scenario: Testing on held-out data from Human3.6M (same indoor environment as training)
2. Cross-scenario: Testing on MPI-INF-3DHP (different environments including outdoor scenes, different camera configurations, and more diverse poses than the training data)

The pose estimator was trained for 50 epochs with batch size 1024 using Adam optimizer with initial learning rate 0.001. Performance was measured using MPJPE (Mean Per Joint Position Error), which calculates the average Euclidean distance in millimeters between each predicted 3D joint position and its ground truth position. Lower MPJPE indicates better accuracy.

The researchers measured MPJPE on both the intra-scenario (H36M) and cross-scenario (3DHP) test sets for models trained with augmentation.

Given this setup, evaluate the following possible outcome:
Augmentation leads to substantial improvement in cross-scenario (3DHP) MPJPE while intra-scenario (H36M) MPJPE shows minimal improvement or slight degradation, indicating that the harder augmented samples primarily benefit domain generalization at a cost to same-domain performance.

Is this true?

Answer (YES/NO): NO